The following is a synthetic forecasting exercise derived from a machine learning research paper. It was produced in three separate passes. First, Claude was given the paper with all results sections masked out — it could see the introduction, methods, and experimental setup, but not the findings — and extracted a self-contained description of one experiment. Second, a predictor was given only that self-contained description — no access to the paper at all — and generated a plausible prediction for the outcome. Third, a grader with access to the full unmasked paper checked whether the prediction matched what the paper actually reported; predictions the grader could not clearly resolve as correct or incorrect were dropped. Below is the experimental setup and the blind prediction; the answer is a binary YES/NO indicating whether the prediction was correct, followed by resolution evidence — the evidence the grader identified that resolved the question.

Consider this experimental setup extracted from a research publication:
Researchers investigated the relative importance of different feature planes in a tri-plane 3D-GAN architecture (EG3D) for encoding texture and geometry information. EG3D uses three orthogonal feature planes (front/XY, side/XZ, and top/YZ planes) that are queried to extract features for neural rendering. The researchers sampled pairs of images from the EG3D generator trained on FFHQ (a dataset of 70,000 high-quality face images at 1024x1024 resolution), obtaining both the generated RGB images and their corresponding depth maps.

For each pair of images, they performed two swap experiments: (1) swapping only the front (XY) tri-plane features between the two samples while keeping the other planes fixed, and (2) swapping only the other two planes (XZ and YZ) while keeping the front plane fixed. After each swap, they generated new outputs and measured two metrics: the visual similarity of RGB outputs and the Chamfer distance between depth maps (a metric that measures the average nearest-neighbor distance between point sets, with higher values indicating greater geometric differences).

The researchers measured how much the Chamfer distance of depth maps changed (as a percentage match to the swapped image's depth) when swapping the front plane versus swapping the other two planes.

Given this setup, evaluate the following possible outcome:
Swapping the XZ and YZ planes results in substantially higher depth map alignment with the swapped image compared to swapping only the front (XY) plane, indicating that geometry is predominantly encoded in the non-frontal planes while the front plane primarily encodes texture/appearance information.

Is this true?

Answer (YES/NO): NO